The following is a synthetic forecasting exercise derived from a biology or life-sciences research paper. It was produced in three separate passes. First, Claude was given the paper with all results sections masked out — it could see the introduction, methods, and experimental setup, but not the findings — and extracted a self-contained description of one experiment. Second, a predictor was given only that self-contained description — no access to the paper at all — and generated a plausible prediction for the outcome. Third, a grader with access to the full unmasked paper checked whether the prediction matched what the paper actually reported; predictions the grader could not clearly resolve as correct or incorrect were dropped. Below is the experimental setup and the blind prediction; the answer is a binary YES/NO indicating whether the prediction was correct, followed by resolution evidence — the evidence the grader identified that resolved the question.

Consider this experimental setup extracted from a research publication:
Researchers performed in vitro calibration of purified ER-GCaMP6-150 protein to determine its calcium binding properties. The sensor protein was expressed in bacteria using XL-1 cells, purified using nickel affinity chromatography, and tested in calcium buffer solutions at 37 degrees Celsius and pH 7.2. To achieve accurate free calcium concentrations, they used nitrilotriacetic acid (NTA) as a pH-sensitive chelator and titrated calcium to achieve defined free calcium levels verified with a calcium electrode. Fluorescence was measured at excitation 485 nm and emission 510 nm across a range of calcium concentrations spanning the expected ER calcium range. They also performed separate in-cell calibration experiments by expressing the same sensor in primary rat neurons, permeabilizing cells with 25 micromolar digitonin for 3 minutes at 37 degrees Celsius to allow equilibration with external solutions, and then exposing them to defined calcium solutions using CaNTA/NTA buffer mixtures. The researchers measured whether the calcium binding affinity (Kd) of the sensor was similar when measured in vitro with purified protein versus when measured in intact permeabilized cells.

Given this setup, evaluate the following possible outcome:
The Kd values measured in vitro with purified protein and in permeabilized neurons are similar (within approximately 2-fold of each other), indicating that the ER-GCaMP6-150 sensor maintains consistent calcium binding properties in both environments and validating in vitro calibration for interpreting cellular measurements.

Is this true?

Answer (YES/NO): NO